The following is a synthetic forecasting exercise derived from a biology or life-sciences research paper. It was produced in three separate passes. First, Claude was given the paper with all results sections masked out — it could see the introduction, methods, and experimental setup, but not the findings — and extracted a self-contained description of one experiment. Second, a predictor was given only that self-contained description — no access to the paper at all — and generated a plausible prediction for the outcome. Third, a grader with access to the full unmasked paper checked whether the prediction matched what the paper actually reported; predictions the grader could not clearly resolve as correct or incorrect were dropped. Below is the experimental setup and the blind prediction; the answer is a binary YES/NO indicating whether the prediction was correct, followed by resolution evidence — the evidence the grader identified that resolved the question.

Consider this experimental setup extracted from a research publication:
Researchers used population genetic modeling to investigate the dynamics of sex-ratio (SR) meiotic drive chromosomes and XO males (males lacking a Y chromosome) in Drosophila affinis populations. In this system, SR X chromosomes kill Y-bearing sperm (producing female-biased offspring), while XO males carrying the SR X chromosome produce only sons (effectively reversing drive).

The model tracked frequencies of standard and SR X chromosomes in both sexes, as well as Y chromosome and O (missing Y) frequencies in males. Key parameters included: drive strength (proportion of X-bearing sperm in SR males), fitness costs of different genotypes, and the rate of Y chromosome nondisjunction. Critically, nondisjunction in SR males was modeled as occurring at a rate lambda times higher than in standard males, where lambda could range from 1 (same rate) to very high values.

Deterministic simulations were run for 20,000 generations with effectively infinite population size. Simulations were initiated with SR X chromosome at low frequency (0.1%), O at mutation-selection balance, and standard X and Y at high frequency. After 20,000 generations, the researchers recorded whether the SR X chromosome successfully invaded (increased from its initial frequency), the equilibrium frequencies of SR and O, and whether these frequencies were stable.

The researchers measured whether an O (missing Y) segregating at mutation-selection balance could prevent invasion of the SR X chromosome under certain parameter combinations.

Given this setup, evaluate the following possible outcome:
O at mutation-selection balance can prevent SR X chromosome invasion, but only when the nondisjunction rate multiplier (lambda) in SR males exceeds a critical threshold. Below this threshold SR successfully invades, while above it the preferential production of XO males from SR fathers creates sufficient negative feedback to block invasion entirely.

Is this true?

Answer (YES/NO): NO